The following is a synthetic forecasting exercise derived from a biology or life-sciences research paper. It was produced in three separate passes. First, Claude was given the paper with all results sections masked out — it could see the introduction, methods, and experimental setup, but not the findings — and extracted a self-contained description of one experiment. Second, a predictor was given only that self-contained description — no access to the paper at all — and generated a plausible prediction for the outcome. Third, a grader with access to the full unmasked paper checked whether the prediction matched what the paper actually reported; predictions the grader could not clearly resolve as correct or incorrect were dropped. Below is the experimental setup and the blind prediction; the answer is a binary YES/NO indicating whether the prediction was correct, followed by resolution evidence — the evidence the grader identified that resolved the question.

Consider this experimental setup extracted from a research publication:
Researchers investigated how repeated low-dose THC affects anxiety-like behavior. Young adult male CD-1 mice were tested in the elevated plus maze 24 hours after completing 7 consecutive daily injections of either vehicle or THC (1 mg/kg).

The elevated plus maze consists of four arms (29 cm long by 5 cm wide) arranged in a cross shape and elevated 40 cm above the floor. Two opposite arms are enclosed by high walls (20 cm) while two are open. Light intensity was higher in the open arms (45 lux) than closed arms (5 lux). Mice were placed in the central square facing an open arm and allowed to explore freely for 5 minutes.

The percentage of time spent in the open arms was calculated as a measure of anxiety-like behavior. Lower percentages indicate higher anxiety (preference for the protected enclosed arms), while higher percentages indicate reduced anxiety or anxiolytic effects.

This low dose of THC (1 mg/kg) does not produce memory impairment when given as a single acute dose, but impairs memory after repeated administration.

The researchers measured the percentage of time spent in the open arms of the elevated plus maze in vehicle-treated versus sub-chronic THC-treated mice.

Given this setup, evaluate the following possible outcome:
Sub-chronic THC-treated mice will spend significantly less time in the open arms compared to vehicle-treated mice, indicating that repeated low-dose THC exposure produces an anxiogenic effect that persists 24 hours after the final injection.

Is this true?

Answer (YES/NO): NO